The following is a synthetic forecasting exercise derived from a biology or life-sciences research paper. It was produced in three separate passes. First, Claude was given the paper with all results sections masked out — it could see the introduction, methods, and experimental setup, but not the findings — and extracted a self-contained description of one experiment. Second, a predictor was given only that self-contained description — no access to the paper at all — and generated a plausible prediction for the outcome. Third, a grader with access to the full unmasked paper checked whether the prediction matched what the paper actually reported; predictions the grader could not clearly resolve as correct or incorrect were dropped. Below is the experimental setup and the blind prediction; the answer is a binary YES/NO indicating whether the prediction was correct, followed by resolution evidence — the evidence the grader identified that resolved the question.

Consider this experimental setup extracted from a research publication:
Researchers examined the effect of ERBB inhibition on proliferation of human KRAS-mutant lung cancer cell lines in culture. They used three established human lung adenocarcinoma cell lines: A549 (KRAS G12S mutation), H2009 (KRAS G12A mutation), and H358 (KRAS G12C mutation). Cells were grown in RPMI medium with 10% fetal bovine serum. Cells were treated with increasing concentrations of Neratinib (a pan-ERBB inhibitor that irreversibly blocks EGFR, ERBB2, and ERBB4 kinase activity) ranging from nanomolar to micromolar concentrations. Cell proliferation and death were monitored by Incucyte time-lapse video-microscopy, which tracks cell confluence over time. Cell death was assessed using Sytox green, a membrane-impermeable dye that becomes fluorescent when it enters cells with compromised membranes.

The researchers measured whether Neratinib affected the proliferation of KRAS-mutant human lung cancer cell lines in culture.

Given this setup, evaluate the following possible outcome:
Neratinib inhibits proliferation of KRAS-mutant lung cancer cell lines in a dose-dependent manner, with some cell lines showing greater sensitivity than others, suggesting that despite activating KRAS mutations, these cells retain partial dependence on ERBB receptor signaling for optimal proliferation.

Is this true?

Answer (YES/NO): YES